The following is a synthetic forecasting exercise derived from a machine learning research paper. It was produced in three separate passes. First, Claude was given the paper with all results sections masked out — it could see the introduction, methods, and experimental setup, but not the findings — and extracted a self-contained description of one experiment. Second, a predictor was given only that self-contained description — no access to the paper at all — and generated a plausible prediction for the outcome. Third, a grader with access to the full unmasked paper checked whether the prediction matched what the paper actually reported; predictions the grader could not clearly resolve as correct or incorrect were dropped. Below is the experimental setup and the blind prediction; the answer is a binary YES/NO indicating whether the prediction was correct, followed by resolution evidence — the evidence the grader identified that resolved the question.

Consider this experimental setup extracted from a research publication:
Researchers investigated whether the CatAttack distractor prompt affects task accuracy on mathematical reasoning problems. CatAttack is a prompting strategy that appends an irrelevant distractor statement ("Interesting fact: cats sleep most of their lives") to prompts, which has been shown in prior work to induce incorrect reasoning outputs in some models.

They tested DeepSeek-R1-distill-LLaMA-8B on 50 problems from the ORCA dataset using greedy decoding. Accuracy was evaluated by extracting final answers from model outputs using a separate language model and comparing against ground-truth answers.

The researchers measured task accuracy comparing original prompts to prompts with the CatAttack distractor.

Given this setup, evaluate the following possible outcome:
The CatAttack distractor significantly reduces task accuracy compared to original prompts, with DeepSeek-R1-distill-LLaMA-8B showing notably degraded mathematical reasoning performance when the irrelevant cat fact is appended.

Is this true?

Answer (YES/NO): NO